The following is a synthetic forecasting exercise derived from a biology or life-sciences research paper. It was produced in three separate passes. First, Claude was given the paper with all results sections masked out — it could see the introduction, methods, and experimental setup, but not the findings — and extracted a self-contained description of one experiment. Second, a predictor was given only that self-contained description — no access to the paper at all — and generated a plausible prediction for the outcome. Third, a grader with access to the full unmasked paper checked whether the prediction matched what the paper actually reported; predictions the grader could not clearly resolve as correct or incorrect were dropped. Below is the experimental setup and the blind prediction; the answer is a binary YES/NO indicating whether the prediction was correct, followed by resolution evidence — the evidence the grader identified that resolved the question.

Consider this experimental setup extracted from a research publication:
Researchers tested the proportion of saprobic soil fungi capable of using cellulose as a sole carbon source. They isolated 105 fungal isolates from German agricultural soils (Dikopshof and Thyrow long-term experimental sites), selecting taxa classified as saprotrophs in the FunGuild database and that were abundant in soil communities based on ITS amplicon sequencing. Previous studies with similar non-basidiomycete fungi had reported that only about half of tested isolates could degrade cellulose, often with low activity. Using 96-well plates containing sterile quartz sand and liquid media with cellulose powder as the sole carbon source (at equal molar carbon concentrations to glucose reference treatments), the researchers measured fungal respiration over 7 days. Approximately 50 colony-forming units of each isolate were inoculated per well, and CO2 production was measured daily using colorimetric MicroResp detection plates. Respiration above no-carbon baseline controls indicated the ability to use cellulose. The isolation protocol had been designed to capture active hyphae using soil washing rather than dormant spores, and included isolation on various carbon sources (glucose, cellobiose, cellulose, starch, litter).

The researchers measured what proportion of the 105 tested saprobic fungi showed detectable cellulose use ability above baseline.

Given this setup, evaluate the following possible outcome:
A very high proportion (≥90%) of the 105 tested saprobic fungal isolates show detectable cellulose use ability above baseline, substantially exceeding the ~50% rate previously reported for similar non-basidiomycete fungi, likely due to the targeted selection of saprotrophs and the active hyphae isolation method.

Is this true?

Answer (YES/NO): NO